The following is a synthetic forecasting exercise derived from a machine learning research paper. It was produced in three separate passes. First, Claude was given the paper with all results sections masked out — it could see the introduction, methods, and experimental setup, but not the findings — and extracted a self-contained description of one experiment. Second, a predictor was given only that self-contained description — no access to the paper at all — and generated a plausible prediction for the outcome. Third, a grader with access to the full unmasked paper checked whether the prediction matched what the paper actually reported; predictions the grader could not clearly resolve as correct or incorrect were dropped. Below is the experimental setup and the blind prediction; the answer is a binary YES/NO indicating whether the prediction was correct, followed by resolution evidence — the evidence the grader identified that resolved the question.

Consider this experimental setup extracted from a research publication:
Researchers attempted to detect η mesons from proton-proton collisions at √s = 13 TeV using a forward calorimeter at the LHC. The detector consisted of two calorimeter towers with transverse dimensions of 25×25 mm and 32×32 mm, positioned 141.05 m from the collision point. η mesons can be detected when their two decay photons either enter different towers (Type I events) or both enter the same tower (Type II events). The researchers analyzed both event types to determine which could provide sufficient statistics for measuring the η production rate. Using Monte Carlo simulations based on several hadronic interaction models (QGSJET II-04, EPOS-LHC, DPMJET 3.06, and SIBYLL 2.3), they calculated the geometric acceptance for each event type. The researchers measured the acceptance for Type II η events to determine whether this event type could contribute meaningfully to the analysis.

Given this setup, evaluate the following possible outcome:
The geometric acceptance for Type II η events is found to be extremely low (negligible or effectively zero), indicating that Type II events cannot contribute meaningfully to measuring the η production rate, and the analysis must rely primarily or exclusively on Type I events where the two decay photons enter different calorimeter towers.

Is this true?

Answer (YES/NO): YES